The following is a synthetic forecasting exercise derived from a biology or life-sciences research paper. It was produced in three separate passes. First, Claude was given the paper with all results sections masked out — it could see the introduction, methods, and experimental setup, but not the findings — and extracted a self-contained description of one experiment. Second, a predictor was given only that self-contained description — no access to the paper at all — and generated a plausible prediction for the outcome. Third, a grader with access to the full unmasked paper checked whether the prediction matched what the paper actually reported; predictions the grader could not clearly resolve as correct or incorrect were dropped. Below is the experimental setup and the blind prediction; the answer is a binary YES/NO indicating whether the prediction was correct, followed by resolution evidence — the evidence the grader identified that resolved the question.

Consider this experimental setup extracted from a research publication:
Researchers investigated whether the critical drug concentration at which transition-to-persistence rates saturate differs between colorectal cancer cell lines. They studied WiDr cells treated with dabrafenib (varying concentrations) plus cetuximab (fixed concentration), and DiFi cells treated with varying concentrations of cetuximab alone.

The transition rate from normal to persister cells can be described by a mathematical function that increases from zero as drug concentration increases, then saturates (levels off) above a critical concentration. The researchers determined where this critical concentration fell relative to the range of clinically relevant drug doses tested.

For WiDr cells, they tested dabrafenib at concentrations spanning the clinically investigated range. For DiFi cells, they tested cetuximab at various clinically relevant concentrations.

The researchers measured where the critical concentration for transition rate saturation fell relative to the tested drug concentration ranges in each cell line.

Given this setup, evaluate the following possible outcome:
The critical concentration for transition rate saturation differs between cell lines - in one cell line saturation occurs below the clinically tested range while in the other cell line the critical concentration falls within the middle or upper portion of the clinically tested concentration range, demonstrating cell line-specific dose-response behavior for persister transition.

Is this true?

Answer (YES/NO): YES